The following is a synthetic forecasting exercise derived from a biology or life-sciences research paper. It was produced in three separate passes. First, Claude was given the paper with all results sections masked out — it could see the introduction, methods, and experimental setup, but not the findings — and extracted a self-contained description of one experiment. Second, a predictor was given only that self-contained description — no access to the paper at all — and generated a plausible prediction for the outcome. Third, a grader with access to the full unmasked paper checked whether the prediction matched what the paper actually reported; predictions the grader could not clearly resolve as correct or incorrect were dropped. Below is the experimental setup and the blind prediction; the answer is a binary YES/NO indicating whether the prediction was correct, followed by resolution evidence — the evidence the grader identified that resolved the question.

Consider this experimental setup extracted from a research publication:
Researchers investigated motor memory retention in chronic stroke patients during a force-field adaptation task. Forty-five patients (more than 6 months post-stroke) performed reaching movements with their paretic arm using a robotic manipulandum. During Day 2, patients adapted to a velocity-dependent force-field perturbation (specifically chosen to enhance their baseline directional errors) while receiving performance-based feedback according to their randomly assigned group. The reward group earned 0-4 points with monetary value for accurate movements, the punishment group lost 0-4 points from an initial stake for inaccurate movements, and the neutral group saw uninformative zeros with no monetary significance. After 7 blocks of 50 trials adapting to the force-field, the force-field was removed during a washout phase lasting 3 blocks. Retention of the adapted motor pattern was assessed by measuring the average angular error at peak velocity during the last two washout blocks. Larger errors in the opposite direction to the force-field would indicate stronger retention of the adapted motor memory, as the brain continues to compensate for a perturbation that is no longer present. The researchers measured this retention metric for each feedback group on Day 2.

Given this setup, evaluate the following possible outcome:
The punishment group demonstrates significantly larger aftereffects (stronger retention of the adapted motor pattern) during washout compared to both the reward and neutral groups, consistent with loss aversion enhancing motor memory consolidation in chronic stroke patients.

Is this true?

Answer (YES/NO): NO